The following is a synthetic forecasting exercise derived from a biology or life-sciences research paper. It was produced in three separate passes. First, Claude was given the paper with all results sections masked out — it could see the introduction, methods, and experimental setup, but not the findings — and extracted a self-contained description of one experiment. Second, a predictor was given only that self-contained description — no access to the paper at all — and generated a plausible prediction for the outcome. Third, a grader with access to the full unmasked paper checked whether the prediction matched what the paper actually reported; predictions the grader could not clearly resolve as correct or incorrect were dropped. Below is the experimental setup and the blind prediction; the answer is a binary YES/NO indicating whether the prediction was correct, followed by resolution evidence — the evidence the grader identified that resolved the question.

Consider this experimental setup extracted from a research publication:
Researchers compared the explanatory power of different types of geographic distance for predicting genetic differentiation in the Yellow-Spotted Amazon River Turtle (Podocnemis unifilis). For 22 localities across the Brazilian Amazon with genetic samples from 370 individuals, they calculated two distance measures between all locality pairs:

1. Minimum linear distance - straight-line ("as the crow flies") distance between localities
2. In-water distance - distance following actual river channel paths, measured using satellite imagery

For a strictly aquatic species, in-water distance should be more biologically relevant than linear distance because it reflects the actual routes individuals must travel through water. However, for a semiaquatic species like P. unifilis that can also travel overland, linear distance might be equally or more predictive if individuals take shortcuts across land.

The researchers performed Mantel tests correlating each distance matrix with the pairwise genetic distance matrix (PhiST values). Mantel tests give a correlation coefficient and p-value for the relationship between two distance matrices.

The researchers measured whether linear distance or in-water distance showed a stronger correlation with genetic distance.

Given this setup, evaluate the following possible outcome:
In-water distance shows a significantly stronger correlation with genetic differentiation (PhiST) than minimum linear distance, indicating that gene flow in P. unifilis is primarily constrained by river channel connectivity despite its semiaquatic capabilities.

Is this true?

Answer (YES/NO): NO